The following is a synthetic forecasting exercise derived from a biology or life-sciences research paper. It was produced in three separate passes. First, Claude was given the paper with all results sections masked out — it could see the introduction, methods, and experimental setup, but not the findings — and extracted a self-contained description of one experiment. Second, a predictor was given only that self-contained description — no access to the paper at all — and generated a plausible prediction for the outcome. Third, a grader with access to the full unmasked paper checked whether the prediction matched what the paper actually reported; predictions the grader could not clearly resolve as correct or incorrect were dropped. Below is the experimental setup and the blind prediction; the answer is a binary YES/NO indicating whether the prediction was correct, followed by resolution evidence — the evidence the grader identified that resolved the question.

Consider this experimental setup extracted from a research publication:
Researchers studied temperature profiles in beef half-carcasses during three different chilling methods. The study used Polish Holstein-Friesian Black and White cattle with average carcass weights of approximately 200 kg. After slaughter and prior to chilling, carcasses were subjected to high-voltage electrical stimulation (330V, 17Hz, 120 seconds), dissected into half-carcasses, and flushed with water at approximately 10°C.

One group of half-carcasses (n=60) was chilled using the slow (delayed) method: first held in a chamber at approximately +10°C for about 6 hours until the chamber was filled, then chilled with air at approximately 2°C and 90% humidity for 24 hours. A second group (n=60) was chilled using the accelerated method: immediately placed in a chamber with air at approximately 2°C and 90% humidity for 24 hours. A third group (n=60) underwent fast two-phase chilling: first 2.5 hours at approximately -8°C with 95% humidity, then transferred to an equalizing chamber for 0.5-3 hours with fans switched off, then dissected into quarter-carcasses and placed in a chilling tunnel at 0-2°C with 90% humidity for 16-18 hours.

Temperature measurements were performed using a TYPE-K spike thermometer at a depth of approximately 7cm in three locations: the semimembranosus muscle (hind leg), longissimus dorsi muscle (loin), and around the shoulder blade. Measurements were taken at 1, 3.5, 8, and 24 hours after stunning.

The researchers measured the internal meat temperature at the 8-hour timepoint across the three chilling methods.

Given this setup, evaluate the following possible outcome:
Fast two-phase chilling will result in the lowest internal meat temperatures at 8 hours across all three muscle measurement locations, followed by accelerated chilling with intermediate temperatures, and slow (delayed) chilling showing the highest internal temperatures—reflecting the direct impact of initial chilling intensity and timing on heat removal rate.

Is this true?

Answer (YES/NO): YES